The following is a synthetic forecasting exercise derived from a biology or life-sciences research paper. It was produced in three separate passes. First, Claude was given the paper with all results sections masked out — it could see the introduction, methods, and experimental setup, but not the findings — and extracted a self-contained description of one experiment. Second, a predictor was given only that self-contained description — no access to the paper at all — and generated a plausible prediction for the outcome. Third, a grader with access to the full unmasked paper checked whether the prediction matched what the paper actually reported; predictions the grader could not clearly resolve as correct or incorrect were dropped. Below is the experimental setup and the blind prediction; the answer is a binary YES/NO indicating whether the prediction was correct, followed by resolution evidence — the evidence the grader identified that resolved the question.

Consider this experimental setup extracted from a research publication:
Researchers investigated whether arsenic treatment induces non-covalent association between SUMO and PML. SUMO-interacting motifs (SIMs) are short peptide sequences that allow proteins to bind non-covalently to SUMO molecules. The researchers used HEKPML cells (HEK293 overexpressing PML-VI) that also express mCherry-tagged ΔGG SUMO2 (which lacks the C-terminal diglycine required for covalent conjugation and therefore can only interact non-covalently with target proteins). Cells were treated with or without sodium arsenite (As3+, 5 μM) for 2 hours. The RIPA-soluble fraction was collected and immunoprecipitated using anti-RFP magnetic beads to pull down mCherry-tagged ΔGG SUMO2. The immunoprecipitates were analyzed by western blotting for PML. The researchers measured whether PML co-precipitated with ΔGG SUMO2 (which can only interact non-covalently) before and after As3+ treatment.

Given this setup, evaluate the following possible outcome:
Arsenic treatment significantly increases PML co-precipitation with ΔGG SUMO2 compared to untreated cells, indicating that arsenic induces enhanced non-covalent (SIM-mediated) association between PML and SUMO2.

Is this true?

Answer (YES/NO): NO